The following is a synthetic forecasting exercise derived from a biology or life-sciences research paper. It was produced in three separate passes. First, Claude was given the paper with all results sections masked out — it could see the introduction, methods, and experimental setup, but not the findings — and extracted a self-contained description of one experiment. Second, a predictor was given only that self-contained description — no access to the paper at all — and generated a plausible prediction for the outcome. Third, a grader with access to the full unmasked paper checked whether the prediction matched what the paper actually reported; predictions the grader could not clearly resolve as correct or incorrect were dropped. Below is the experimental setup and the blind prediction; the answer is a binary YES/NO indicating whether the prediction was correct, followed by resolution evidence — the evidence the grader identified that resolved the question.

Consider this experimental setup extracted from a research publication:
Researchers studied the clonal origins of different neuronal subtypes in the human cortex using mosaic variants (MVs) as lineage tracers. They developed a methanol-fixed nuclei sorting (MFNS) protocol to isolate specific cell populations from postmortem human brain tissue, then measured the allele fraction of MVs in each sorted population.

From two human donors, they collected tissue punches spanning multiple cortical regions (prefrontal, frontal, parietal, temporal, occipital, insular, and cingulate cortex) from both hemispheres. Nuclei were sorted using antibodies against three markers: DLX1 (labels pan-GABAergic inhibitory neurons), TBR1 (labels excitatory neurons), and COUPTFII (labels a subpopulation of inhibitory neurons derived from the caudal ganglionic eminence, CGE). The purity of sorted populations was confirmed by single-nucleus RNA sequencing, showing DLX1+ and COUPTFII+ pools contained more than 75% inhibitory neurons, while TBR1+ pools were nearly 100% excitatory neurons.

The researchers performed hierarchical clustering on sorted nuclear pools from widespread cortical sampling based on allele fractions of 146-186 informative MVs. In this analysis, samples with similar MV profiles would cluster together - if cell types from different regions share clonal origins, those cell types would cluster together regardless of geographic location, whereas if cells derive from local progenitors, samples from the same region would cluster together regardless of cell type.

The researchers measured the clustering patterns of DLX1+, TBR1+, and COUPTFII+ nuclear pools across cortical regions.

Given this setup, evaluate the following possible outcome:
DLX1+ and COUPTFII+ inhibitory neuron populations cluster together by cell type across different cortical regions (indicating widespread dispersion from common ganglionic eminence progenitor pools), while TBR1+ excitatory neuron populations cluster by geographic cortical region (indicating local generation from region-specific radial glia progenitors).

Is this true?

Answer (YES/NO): NO